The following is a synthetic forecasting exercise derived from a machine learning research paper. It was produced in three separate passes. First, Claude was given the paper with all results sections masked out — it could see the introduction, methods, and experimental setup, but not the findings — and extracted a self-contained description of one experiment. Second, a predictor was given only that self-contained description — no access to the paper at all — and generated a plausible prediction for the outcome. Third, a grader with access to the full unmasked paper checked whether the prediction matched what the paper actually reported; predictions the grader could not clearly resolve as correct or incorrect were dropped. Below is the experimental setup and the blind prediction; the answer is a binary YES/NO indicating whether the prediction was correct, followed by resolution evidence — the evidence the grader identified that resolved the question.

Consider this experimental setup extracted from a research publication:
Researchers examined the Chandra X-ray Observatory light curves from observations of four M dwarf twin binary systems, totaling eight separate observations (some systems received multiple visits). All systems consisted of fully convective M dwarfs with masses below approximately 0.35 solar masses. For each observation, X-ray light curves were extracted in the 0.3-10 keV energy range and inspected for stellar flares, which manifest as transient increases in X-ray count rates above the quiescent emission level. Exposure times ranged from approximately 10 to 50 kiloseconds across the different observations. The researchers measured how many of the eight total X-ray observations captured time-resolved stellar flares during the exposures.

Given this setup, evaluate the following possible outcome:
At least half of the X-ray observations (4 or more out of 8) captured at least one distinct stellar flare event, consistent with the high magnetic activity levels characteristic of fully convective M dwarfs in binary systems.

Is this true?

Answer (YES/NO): YES